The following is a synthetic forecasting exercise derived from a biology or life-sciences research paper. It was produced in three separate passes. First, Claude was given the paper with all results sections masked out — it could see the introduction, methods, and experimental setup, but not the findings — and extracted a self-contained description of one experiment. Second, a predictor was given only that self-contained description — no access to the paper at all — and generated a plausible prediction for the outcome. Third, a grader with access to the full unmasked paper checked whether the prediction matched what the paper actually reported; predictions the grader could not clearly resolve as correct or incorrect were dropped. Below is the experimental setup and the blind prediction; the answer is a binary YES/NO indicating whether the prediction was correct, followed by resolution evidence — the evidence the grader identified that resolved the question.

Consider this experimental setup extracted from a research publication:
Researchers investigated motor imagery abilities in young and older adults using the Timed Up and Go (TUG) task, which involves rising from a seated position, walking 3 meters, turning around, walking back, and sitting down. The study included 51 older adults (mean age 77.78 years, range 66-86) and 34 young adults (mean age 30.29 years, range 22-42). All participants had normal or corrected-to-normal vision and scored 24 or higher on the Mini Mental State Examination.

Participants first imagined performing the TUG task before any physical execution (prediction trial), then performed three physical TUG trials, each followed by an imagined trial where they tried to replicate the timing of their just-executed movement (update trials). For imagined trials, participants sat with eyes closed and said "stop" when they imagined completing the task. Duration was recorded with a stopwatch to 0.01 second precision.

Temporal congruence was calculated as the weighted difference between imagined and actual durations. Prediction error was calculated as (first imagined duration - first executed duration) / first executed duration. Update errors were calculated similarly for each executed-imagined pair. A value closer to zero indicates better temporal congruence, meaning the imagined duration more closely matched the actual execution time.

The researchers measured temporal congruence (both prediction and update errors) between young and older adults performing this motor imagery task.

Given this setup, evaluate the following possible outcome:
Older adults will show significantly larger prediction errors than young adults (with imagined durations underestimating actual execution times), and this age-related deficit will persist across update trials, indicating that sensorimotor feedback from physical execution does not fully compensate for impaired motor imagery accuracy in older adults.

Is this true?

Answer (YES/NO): NO